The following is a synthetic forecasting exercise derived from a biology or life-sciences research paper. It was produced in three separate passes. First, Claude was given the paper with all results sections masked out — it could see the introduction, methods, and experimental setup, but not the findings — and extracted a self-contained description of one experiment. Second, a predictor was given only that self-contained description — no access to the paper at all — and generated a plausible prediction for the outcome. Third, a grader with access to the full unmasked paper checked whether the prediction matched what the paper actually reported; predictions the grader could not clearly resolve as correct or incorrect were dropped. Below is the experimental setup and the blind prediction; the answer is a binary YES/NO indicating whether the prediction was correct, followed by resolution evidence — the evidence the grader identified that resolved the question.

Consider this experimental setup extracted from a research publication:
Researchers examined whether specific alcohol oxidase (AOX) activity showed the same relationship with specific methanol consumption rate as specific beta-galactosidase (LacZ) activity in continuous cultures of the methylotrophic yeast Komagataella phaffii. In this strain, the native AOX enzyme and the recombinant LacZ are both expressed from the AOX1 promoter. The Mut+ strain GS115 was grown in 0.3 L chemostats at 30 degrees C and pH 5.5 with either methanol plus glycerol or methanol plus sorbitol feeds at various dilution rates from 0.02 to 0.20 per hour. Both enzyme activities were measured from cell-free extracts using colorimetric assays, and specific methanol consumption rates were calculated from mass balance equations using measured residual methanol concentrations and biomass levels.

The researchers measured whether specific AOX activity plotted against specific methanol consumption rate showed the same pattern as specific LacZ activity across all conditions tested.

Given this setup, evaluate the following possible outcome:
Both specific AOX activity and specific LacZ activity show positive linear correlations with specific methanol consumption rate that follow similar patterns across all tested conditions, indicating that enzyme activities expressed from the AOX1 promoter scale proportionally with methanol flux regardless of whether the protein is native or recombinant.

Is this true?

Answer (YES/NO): NO